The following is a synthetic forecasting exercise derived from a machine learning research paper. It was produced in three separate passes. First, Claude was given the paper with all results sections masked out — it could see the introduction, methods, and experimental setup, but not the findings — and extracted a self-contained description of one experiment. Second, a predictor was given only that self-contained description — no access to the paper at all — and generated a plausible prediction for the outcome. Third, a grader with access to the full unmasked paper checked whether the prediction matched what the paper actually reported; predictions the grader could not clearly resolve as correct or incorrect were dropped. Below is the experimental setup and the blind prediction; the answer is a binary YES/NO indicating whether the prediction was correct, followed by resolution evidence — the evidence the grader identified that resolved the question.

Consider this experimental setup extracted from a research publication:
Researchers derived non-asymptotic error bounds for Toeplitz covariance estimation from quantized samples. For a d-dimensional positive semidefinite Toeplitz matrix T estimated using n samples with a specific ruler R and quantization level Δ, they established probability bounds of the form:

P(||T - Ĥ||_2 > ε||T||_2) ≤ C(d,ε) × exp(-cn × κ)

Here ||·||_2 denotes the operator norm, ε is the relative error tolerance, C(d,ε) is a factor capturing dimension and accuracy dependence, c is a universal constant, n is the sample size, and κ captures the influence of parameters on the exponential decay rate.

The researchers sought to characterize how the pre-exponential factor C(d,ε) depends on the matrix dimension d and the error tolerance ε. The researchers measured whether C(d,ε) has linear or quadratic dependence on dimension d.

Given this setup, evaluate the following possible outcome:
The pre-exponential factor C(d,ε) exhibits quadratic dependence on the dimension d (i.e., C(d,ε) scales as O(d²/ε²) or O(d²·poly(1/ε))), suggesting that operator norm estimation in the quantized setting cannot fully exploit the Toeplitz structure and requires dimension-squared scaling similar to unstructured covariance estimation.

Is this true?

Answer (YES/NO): YES